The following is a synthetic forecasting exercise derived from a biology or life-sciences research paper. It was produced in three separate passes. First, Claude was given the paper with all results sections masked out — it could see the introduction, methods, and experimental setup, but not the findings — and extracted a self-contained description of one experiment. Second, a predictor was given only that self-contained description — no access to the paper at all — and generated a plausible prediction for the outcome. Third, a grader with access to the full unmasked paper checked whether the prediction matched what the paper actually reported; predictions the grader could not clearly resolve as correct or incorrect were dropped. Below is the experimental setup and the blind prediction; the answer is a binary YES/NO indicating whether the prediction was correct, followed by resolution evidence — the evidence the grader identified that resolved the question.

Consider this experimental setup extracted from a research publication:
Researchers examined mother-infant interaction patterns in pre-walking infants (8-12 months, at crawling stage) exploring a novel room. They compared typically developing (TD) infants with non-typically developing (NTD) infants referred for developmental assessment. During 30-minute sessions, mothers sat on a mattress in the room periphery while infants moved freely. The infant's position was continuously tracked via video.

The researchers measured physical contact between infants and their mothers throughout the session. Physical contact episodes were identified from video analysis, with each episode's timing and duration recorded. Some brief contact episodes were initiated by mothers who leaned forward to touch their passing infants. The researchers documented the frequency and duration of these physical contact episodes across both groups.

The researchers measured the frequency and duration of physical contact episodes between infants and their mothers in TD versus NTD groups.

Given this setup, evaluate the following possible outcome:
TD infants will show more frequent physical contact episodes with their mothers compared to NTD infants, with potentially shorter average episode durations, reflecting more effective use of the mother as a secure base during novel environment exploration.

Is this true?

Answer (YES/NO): NO